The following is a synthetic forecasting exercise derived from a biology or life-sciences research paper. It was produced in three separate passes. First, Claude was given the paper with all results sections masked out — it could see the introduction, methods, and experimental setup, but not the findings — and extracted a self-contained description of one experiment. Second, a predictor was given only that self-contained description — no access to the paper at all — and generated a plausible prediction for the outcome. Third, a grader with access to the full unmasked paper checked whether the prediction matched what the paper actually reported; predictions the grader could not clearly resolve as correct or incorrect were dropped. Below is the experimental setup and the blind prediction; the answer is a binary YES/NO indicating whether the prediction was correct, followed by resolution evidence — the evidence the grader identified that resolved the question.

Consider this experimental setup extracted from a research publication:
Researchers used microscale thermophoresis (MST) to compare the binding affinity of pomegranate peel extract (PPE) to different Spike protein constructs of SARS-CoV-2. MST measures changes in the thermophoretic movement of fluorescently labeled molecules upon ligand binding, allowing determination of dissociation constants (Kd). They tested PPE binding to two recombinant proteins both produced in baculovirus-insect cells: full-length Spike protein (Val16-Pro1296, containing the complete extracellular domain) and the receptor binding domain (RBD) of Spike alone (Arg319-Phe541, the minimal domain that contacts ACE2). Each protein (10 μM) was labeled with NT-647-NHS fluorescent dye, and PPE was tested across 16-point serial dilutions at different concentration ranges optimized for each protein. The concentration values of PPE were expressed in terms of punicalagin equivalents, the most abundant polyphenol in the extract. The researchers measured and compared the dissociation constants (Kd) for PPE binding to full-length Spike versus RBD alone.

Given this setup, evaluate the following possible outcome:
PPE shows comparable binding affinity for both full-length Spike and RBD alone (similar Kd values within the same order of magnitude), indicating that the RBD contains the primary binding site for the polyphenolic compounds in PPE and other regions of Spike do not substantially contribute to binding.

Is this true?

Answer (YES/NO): YES